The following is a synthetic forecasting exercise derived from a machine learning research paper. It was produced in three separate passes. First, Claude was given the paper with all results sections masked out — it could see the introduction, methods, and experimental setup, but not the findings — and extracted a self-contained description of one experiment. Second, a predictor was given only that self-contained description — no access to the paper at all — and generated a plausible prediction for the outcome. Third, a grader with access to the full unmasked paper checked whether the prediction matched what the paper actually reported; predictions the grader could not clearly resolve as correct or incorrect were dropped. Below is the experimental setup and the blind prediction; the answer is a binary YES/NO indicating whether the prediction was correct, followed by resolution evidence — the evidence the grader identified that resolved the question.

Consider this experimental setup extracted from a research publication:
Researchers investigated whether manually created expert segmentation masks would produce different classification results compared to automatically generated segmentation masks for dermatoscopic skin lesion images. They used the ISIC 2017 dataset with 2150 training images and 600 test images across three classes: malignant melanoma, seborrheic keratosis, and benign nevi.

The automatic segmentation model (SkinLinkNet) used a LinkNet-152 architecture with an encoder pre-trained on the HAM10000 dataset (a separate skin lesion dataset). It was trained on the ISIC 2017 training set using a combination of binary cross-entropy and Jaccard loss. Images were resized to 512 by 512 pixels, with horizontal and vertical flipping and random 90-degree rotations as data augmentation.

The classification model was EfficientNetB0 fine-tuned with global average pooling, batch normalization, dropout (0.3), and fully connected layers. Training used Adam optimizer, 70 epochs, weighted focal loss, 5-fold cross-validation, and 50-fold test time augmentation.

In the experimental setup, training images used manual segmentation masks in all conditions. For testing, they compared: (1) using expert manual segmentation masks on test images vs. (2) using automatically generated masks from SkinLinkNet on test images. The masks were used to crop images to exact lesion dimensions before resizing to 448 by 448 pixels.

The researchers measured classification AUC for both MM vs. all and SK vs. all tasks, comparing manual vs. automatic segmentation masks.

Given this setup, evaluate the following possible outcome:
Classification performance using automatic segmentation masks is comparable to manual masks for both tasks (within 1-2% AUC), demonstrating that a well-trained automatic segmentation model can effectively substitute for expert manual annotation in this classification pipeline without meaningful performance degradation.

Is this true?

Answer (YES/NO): YES